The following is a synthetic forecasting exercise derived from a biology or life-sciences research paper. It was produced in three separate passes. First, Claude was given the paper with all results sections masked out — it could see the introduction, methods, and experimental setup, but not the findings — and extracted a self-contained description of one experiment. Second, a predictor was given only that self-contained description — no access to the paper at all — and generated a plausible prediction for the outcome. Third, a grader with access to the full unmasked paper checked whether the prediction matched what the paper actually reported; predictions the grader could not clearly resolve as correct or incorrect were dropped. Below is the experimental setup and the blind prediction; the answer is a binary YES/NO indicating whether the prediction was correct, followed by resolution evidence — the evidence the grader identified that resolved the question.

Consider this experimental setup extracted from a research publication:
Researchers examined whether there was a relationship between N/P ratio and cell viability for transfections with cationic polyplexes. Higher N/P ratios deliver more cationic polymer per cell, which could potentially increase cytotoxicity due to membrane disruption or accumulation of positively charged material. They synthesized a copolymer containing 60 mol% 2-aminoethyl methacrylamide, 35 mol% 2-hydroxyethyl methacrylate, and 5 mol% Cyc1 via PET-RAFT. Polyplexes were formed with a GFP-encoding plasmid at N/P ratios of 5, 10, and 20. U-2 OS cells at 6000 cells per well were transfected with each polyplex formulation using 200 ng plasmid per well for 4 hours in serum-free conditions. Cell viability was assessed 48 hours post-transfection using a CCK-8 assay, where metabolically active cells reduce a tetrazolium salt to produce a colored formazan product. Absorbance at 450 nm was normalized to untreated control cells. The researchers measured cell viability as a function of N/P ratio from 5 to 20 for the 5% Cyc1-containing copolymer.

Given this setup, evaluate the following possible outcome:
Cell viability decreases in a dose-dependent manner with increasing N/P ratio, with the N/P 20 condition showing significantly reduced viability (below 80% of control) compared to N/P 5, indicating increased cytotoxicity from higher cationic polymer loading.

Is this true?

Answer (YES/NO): YES